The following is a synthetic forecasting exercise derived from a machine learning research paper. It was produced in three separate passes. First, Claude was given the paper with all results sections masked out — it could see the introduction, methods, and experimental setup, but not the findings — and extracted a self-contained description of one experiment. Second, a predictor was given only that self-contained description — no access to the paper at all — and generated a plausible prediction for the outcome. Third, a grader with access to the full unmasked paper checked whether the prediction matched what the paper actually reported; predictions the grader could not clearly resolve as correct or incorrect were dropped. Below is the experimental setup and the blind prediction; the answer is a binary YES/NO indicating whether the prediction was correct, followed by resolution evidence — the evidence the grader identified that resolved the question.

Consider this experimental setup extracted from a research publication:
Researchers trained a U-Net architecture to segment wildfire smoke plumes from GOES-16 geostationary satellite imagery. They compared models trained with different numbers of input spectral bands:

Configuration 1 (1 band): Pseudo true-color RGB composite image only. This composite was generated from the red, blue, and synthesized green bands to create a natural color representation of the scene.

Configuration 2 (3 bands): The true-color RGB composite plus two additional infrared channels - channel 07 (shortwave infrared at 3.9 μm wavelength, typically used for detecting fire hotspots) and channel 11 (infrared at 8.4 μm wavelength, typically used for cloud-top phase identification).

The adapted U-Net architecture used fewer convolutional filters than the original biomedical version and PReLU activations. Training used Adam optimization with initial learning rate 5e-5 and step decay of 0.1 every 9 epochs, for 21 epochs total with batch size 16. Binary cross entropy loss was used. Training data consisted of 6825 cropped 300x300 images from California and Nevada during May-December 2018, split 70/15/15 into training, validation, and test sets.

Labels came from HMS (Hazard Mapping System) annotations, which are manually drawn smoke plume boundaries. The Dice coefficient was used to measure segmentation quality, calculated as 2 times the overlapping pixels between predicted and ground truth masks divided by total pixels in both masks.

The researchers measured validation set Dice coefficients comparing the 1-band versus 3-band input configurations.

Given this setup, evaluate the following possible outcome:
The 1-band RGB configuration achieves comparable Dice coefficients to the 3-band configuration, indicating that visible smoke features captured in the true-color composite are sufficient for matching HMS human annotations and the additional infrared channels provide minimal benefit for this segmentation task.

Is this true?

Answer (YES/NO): NO